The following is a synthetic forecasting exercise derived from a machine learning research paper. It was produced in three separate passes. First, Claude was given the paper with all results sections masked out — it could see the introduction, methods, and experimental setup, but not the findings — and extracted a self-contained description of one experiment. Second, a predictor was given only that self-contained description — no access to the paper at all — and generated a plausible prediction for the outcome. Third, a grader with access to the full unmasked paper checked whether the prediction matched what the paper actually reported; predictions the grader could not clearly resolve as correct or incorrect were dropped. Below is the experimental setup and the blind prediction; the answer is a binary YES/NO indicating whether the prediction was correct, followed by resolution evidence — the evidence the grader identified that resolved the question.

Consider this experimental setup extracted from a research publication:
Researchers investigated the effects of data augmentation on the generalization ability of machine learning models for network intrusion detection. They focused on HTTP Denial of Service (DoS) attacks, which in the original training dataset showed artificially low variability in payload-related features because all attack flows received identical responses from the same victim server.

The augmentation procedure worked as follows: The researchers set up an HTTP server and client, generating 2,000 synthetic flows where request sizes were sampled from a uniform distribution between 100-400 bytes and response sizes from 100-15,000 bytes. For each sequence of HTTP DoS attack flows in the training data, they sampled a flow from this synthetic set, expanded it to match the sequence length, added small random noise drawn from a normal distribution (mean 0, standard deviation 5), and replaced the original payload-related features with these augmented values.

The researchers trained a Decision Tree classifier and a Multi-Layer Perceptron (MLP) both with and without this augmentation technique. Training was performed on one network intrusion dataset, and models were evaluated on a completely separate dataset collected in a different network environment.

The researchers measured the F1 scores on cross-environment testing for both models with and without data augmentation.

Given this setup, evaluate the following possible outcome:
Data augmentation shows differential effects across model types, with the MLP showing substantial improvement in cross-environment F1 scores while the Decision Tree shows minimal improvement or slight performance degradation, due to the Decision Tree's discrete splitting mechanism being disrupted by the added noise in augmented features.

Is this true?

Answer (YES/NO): NO